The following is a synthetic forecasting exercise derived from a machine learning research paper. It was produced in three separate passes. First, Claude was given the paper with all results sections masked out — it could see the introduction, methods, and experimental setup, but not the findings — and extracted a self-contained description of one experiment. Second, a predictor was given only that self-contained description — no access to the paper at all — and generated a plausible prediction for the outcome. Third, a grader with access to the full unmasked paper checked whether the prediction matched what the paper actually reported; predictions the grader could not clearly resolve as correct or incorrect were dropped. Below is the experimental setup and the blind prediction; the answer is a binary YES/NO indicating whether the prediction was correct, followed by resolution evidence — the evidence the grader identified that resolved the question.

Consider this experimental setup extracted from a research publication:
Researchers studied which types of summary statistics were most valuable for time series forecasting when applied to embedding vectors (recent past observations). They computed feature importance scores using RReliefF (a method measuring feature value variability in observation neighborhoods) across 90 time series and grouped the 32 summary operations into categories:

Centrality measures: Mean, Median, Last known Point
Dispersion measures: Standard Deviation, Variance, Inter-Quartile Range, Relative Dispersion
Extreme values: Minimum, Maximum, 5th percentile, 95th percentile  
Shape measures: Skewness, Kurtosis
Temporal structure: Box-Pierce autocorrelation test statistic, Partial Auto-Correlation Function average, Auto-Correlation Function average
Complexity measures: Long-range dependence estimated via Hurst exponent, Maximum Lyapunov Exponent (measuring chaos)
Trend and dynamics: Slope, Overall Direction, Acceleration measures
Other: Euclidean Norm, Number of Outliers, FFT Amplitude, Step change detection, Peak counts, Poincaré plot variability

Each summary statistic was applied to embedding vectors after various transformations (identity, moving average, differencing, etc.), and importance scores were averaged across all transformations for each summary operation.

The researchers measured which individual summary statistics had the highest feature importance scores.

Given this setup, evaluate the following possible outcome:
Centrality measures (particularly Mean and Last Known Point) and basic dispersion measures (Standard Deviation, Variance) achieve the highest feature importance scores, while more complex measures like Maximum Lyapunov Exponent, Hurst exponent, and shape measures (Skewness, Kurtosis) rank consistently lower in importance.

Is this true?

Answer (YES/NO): NO